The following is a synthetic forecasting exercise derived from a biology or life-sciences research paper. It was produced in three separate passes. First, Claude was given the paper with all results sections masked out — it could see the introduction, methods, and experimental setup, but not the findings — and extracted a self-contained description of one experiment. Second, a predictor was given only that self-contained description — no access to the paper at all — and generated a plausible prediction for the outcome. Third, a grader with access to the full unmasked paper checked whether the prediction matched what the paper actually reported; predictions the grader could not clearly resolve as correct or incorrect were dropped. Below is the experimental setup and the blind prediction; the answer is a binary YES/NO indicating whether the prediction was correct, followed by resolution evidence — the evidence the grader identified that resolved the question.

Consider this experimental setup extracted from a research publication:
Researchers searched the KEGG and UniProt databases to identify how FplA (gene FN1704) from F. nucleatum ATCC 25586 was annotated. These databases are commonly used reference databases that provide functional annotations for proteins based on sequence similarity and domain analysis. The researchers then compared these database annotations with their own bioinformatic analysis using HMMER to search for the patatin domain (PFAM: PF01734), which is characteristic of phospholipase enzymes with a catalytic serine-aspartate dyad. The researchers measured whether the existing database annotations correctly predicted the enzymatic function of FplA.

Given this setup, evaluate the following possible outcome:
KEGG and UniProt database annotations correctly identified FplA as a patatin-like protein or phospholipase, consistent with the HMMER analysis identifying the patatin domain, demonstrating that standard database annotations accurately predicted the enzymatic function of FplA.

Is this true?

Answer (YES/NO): NO